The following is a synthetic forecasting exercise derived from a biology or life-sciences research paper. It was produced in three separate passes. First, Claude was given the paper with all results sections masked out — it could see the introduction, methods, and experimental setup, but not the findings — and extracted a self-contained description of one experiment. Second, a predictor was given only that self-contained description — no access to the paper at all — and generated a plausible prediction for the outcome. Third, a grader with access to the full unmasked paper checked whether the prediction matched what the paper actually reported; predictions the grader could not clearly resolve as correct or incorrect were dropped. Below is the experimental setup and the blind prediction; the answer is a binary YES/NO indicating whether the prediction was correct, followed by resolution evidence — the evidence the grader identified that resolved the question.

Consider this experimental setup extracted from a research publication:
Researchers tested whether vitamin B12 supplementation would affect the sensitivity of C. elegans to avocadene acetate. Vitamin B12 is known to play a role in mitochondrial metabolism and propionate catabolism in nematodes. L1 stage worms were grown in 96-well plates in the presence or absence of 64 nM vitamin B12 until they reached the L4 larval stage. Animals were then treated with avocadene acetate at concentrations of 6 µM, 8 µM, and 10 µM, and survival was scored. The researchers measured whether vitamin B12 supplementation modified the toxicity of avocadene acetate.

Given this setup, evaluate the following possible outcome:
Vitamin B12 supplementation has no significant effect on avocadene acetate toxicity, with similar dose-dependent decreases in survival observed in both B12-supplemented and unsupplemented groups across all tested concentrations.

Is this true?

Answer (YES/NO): NO